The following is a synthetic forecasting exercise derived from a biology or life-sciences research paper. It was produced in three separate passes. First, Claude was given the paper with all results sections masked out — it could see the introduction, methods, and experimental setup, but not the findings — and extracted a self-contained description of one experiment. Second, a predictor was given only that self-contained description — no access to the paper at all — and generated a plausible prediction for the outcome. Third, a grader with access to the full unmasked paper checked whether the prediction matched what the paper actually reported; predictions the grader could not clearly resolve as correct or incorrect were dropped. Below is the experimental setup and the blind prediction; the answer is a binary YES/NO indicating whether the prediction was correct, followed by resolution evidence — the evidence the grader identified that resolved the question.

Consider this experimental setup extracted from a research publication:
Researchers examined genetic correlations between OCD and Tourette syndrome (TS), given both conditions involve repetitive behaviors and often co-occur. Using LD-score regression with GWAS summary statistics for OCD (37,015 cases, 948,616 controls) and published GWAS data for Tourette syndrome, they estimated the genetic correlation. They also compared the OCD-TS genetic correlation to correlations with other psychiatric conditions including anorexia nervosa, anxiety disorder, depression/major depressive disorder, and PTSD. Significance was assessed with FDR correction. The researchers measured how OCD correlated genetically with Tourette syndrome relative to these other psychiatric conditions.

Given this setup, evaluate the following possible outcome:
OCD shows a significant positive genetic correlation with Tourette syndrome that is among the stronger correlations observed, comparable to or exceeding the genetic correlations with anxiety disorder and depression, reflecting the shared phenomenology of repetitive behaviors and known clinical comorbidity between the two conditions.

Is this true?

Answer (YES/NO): YES